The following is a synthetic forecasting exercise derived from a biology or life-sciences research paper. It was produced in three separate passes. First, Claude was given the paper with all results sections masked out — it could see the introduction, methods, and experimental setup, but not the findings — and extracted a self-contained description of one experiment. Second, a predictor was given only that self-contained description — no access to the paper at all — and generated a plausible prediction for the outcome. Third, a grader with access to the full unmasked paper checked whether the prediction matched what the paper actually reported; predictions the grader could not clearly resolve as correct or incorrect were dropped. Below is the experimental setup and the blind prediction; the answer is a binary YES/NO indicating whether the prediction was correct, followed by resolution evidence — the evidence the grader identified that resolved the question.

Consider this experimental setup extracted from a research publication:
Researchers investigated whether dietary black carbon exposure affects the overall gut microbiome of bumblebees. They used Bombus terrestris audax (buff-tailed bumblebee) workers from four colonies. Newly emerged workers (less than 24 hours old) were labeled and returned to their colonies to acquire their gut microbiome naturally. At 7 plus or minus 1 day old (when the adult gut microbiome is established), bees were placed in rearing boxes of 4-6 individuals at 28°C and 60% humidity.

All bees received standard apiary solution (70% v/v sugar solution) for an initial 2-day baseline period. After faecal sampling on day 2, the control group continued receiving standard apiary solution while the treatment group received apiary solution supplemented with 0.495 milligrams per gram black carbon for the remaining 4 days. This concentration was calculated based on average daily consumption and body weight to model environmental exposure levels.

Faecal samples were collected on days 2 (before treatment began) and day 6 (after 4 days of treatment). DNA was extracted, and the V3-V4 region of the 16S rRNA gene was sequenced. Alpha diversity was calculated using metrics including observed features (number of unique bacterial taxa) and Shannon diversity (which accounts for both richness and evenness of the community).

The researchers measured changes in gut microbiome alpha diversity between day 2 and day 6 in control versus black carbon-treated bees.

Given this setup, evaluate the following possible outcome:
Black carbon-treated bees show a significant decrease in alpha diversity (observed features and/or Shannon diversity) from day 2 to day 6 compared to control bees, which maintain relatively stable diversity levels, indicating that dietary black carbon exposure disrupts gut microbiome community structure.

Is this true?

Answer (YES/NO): NO